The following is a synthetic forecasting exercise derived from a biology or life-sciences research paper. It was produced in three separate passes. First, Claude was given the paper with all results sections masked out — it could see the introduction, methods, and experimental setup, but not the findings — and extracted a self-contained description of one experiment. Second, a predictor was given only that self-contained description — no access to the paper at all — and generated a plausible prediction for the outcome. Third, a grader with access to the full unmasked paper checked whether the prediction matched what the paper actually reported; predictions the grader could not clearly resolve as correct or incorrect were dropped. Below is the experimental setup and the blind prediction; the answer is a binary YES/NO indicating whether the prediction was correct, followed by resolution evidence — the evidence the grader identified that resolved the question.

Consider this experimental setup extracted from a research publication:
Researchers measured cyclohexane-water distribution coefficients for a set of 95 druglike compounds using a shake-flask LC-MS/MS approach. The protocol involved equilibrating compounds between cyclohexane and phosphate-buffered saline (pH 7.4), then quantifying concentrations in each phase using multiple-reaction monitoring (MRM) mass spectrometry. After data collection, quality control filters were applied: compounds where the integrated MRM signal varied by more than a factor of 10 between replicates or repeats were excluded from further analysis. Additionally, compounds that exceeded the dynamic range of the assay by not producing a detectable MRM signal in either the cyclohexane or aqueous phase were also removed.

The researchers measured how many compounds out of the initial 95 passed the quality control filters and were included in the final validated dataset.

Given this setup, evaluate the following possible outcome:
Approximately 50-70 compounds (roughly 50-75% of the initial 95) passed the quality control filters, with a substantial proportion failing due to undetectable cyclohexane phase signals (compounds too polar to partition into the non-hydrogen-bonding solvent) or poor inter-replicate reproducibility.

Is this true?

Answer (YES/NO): YES